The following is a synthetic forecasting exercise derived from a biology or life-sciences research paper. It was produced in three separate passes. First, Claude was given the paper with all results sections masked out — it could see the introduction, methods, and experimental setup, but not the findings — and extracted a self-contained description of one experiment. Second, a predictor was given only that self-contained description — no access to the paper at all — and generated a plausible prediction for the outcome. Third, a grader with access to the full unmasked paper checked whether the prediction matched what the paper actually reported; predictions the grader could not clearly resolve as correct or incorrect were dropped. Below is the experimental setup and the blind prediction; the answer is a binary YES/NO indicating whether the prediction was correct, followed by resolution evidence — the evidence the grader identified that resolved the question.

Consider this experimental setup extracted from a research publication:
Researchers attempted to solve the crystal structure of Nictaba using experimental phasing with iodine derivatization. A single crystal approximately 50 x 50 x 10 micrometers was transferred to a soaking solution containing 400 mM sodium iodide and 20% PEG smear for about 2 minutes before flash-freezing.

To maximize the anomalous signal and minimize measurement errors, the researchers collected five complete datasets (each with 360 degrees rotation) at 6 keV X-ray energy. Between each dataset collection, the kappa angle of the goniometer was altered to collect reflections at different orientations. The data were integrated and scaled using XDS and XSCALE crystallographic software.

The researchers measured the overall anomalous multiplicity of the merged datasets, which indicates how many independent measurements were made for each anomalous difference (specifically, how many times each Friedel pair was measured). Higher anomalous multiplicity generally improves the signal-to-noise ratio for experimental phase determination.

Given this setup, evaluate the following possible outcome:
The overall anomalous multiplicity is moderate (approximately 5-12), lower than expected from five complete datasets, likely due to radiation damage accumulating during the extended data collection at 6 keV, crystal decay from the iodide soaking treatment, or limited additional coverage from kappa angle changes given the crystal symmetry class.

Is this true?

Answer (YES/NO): NO